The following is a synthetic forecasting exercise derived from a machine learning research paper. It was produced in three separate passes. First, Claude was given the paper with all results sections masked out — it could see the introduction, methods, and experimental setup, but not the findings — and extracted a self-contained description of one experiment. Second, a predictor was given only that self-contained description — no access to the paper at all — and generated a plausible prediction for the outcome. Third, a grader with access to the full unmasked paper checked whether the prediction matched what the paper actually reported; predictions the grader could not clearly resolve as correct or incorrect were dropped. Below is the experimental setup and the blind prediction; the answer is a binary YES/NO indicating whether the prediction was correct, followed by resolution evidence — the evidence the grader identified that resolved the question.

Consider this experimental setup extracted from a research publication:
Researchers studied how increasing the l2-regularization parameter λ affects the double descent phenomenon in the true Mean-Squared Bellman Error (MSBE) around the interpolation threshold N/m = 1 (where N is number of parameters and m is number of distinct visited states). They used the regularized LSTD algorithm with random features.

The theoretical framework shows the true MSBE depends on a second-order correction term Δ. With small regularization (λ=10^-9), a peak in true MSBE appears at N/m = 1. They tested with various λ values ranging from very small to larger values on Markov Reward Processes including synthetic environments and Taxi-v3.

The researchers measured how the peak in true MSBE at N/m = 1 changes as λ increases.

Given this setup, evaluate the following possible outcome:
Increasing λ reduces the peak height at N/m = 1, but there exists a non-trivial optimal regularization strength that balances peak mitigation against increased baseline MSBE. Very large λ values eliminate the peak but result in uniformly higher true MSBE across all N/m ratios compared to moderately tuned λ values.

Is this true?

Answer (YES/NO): NO